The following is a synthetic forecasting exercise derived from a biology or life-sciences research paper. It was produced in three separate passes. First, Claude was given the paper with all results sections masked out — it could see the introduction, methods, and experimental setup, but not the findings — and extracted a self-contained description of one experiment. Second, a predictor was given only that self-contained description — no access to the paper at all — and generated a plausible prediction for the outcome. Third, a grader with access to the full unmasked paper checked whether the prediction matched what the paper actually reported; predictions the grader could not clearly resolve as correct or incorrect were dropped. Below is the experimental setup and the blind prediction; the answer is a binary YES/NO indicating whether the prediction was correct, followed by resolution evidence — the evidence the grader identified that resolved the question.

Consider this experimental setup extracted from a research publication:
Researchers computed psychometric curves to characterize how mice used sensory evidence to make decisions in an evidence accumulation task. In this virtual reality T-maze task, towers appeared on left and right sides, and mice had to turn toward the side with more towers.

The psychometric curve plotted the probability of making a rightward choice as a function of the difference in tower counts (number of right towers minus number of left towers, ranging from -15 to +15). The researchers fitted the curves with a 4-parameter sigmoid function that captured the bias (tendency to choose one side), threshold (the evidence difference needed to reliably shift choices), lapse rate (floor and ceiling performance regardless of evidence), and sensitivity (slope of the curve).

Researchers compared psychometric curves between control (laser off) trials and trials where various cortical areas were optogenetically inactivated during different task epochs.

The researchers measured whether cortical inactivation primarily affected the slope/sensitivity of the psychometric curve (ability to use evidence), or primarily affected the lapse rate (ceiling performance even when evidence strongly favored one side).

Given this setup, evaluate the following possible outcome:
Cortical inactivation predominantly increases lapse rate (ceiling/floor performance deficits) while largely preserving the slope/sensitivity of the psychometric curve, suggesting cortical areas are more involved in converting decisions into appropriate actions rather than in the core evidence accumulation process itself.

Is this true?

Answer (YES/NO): NO